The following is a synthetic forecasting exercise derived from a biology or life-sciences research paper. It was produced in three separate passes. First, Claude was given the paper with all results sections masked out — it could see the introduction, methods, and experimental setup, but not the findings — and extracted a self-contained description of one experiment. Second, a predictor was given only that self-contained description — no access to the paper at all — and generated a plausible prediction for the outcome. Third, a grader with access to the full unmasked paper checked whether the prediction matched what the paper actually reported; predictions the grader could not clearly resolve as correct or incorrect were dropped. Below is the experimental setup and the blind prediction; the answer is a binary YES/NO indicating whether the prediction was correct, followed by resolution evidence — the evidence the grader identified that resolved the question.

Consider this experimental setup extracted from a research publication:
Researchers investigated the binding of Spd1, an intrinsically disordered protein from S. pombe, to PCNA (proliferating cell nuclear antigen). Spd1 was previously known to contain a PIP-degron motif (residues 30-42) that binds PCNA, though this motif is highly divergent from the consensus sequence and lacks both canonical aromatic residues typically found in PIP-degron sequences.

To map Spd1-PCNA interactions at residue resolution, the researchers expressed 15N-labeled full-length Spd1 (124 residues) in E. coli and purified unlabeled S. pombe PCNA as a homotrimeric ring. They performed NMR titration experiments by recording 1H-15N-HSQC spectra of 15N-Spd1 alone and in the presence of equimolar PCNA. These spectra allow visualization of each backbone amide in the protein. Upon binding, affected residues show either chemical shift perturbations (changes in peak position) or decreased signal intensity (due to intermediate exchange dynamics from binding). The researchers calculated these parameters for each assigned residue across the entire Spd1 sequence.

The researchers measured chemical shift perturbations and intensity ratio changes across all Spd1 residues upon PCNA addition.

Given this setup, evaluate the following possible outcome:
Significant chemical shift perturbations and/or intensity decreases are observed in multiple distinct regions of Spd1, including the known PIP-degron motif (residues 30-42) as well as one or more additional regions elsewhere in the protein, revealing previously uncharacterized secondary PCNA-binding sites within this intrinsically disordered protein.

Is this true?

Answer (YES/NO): YES